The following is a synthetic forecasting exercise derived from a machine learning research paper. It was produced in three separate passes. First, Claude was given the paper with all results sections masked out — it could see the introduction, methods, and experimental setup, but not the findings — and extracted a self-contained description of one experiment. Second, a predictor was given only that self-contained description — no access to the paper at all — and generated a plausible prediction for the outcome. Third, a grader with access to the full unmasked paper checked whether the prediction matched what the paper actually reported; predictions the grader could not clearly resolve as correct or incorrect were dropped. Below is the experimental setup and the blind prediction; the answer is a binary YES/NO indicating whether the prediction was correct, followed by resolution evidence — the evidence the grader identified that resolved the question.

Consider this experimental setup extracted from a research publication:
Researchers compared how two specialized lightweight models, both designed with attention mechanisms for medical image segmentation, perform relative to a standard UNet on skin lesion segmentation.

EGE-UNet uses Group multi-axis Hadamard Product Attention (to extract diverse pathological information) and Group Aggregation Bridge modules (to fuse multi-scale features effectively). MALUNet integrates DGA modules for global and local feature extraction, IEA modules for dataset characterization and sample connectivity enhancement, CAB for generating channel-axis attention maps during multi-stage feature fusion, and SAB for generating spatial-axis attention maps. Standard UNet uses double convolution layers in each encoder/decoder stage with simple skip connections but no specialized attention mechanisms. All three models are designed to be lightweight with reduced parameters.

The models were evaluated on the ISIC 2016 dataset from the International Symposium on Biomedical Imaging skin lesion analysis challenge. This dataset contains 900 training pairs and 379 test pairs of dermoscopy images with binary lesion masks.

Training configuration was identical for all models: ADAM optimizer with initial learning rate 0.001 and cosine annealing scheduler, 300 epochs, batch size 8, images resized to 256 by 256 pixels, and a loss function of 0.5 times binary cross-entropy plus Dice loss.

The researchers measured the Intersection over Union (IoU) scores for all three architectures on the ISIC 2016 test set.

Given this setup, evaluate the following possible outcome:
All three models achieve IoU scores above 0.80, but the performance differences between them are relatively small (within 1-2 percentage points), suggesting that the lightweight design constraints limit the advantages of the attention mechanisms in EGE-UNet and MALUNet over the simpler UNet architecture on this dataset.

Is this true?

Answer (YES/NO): NO